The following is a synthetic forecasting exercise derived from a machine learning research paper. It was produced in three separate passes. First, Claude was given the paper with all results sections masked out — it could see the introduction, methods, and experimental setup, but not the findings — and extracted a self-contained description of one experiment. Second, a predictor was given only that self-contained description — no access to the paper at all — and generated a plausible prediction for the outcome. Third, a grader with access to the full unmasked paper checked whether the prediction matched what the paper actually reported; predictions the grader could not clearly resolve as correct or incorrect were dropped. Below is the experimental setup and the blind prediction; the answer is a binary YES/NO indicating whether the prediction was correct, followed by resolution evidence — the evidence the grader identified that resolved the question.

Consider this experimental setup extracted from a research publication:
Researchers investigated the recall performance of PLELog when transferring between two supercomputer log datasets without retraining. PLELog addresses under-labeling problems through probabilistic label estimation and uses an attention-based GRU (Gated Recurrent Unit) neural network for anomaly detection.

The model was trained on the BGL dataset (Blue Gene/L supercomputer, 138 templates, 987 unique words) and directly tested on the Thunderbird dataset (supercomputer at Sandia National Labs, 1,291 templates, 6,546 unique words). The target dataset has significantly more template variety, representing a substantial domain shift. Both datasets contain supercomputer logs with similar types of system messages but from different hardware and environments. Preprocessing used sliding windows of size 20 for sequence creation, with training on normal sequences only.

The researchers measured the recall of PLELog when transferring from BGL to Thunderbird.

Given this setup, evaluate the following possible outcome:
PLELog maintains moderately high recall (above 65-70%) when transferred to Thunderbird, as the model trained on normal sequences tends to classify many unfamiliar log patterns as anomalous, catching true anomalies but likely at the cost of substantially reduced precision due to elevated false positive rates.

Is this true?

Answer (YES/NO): YES